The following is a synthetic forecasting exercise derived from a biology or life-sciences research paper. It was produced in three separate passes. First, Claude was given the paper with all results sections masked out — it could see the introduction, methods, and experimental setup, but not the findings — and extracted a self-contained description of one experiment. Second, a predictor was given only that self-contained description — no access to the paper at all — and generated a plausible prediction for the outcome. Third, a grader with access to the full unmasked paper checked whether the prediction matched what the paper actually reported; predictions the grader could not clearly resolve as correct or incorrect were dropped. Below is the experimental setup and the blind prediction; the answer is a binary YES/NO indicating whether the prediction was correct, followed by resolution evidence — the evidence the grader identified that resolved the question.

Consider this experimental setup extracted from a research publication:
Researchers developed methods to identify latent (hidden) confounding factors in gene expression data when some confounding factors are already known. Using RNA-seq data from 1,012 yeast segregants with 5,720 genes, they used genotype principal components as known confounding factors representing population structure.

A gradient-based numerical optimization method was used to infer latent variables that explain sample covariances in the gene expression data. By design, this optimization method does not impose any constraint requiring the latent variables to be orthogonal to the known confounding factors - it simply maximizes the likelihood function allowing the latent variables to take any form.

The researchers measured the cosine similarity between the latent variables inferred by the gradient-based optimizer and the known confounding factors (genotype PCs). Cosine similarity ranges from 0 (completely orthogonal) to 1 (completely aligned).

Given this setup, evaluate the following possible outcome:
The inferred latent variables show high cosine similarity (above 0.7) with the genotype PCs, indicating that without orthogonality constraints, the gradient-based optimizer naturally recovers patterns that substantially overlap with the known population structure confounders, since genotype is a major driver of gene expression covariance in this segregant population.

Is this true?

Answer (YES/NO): NO